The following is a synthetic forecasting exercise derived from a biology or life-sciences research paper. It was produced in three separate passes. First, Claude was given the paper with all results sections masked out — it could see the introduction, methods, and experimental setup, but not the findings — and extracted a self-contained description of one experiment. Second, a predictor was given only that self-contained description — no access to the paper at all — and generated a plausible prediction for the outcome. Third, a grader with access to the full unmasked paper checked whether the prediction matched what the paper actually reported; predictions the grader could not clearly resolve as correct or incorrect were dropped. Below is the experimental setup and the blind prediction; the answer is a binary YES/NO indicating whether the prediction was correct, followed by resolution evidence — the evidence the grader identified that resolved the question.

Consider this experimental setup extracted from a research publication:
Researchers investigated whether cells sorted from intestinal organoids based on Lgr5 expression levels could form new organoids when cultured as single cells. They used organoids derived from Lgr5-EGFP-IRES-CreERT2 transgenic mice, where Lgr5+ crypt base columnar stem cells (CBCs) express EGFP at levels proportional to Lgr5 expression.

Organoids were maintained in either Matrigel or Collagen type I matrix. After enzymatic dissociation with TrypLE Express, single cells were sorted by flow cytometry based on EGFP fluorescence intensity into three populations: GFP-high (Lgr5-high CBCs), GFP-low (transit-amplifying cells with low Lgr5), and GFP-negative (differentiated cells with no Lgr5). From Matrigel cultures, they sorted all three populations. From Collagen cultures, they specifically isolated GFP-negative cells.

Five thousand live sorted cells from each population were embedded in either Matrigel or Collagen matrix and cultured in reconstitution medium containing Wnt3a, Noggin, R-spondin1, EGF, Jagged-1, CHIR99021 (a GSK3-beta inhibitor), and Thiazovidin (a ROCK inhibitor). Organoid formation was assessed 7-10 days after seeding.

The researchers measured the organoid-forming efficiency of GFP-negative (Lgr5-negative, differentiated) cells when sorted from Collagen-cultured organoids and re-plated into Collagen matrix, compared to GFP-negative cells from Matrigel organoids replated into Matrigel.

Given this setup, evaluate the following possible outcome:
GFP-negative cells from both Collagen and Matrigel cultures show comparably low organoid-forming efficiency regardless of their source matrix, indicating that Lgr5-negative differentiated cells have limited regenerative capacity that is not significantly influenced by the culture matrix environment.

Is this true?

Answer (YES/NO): NO